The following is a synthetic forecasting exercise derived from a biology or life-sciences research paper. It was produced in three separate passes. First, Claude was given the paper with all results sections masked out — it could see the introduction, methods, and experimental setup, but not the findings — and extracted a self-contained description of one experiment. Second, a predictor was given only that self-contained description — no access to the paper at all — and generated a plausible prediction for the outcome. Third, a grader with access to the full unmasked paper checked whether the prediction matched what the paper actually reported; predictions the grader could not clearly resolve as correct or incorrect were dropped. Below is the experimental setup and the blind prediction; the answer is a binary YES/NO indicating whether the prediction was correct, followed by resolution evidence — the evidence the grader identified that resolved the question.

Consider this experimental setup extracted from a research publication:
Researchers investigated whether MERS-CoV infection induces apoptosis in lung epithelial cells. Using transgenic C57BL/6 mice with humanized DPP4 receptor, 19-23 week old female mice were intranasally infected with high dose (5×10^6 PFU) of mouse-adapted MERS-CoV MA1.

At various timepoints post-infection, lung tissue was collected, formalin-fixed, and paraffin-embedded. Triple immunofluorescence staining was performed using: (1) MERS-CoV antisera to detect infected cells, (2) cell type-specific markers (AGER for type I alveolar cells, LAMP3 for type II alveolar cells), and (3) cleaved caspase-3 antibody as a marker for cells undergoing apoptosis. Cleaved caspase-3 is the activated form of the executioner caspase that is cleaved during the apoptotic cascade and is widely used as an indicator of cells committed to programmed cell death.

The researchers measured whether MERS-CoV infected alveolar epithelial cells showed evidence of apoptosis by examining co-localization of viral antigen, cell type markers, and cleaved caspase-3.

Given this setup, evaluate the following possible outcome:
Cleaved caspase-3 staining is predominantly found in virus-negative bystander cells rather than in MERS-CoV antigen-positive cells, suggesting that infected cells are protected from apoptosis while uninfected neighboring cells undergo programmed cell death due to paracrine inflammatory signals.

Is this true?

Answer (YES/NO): NO